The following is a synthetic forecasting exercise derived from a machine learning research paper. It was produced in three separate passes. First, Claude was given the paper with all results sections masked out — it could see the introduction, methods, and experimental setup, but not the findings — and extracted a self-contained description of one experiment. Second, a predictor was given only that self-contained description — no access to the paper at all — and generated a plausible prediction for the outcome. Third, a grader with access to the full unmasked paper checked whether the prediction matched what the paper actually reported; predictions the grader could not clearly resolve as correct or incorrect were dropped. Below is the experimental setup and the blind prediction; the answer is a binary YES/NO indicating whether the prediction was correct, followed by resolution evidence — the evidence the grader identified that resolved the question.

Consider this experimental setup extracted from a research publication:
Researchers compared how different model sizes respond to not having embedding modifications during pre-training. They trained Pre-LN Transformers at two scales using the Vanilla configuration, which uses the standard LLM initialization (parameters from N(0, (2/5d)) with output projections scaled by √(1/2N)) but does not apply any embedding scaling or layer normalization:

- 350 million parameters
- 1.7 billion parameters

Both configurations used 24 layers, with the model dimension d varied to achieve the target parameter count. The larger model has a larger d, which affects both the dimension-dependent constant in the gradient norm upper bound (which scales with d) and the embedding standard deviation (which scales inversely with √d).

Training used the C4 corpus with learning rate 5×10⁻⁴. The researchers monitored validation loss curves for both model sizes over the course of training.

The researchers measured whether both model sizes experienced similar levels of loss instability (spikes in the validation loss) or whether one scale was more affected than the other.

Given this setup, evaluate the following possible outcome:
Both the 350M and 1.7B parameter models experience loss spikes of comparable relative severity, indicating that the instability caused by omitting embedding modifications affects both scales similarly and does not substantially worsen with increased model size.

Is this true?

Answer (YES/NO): NO